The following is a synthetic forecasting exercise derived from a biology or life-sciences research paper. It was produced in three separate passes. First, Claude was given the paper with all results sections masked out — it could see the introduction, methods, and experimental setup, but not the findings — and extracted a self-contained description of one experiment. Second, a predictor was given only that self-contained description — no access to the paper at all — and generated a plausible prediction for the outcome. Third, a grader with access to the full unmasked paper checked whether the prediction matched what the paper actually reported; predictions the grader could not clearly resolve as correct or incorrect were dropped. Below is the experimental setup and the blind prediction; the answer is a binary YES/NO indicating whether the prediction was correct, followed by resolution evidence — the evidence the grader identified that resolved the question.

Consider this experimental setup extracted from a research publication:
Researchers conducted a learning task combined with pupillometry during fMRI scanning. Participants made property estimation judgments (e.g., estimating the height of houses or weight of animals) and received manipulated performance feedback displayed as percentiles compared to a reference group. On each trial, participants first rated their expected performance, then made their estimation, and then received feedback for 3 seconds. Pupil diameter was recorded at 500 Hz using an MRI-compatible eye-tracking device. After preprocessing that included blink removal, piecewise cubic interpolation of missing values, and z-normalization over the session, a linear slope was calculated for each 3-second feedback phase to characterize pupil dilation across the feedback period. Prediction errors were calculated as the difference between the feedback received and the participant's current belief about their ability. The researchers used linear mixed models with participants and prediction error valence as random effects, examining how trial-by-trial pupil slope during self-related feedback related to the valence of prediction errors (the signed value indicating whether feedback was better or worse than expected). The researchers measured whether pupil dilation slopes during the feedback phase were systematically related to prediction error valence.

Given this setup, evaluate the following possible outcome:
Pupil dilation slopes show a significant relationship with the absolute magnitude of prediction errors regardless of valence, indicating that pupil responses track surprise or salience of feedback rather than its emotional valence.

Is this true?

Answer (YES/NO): NO